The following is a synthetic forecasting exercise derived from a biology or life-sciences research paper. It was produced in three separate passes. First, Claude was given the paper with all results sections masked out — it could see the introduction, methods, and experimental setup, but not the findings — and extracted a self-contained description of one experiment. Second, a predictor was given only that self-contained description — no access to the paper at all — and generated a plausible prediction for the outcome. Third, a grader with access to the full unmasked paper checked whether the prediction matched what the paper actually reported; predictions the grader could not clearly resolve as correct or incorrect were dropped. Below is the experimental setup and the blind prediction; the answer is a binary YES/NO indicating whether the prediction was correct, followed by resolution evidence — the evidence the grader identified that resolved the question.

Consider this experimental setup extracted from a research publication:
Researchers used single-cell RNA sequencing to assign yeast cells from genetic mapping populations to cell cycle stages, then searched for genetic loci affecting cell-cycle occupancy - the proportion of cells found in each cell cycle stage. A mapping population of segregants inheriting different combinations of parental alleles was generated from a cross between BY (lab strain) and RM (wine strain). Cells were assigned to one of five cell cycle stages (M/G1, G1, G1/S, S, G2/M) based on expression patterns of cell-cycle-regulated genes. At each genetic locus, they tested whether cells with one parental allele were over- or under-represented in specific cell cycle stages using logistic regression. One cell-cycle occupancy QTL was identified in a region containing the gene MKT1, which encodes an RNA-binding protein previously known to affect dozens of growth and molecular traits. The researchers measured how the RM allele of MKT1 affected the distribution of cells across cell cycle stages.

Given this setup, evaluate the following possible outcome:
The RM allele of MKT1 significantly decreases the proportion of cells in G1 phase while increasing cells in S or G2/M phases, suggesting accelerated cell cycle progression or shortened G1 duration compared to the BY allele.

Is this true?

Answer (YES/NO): NO